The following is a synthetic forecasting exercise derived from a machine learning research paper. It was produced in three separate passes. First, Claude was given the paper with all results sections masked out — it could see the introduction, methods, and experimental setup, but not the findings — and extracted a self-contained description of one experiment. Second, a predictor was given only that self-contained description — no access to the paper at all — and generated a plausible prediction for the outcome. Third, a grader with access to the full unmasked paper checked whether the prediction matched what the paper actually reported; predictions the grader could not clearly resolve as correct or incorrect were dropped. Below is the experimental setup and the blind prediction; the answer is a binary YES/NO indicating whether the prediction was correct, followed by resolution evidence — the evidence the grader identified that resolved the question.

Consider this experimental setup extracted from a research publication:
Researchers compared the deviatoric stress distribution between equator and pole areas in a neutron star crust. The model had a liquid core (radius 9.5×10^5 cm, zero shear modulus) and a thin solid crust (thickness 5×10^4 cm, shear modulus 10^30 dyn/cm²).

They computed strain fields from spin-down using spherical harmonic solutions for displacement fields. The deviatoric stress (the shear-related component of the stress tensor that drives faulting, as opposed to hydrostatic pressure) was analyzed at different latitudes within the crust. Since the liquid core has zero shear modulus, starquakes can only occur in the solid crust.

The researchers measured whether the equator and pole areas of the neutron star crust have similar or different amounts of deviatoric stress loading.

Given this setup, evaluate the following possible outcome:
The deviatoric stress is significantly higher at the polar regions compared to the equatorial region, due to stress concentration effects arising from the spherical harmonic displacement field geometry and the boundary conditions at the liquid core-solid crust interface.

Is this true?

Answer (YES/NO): NO